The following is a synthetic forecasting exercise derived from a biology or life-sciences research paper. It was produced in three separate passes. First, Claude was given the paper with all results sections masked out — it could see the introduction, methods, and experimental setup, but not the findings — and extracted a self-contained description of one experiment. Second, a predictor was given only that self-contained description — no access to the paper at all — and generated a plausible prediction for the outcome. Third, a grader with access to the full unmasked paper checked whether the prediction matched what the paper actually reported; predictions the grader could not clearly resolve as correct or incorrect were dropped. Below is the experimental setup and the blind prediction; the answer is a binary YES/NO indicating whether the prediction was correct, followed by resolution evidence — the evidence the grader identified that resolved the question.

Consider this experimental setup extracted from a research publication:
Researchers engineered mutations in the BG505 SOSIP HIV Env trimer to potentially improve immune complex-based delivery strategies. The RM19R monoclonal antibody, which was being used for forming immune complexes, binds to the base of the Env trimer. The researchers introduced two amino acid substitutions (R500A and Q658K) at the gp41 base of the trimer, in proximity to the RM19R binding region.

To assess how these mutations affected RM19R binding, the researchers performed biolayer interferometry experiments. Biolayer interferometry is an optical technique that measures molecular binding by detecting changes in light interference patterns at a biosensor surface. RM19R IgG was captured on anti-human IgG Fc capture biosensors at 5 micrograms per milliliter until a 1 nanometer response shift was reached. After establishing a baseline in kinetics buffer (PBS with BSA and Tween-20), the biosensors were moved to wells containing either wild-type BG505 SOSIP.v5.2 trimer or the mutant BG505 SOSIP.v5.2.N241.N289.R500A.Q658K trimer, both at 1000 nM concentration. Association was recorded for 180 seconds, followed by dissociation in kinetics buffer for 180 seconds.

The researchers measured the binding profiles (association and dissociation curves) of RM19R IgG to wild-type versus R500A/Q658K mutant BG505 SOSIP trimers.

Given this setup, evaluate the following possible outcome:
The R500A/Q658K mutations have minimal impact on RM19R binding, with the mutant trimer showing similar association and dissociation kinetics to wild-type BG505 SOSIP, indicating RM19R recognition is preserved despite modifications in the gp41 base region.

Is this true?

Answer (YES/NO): NO